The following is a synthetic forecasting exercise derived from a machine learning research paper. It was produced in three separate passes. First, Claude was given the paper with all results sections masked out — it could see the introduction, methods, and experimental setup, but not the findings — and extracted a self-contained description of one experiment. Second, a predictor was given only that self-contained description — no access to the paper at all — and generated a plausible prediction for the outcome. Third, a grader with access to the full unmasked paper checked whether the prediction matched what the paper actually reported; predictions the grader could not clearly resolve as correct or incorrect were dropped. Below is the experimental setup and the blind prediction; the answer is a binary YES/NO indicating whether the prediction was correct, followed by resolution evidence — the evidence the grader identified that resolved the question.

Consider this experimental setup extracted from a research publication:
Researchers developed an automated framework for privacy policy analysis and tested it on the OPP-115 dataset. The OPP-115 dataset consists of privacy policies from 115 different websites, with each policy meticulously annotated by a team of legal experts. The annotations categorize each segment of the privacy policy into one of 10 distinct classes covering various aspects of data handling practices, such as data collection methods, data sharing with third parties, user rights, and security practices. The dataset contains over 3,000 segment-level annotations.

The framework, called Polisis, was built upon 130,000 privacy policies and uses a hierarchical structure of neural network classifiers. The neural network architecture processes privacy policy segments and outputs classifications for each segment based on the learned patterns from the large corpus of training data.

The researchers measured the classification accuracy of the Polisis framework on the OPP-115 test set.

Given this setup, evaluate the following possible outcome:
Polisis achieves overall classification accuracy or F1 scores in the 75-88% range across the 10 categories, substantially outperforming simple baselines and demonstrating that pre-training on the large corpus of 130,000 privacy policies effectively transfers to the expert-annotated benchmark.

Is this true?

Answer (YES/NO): NO